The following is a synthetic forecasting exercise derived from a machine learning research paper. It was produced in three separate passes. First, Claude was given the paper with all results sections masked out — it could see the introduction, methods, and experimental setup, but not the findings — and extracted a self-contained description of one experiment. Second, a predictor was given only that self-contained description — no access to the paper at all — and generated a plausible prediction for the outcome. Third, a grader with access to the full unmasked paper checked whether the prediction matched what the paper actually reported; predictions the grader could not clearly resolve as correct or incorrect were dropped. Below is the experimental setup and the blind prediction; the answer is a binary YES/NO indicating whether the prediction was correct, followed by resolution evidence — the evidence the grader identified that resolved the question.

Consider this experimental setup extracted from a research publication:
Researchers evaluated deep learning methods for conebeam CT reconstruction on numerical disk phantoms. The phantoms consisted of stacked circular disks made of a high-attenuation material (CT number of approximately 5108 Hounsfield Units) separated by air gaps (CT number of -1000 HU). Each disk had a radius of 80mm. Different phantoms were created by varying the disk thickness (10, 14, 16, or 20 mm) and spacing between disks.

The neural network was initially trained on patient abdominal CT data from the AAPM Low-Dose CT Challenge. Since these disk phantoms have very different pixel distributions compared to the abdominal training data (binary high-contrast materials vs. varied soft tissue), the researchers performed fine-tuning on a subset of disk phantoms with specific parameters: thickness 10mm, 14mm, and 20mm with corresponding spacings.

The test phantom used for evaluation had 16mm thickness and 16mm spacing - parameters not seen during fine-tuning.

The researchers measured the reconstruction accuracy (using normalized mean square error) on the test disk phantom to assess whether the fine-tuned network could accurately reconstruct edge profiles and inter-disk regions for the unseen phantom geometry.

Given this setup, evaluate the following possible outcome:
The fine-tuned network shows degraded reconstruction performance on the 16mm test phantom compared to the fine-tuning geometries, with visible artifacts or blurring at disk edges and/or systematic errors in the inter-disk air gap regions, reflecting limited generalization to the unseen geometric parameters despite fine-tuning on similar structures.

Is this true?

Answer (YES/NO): NO